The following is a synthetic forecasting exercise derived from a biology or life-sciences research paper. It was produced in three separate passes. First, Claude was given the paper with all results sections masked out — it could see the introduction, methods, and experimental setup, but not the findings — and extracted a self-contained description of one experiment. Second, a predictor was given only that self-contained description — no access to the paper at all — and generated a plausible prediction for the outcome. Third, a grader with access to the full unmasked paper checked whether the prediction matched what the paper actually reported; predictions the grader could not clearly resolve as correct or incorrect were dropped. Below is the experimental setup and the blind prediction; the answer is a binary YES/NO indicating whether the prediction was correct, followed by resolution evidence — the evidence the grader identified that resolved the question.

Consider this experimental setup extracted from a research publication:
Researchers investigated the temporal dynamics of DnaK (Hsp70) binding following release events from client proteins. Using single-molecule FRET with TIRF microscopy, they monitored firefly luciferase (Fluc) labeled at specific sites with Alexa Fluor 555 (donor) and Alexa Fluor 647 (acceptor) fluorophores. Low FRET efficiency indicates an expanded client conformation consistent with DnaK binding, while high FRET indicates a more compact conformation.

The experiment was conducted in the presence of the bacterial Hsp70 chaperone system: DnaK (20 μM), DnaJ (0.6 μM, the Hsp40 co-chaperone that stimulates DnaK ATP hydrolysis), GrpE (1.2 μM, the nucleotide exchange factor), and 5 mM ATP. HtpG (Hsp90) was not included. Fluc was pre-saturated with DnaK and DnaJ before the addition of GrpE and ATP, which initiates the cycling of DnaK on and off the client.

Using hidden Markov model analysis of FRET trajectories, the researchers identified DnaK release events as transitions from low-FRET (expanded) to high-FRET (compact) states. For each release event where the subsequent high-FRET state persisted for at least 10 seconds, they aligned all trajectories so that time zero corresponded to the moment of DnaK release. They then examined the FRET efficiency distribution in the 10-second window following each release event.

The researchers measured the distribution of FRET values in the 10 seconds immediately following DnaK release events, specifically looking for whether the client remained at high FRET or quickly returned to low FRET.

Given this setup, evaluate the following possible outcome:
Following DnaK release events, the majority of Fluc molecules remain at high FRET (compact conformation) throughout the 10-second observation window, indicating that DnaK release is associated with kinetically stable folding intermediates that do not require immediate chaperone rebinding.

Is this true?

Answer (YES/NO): NO